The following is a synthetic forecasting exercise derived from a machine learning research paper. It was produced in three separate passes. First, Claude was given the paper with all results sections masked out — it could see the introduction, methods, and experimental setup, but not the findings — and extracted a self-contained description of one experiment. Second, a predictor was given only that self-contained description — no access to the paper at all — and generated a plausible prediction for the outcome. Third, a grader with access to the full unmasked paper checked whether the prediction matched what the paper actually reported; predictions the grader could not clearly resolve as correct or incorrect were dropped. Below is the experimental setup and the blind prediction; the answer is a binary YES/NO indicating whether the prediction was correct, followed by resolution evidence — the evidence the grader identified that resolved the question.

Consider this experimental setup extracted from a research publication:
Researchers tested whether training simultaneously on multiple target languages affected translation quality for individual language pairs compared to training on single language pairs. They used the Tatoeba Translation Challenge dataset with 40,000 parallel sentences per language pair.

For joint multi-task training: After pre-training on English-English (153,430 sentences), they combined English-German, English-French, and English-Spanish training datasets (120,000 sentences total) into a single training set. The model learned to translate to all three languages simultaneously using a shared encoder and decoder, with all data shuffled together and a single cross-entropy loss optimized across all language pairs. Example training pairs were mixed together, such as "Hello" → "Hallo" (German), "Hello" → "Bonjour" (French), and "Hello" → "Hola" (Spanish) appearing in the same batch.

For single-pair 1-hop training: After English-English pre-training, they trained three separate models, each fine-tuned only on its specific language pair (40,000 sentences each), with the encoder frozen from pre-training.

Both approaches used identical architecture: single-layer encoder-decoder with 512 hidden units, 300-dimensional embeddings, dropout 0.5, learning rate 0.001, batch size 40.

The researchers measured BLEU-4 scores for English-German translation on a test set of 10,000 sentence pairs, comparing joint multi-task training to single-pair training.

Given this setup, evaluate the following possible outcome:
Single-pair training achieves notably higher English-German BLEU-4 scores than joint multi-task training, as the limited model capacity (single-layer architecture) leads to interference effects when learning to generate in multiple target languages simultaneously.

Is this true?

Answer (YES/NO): YES